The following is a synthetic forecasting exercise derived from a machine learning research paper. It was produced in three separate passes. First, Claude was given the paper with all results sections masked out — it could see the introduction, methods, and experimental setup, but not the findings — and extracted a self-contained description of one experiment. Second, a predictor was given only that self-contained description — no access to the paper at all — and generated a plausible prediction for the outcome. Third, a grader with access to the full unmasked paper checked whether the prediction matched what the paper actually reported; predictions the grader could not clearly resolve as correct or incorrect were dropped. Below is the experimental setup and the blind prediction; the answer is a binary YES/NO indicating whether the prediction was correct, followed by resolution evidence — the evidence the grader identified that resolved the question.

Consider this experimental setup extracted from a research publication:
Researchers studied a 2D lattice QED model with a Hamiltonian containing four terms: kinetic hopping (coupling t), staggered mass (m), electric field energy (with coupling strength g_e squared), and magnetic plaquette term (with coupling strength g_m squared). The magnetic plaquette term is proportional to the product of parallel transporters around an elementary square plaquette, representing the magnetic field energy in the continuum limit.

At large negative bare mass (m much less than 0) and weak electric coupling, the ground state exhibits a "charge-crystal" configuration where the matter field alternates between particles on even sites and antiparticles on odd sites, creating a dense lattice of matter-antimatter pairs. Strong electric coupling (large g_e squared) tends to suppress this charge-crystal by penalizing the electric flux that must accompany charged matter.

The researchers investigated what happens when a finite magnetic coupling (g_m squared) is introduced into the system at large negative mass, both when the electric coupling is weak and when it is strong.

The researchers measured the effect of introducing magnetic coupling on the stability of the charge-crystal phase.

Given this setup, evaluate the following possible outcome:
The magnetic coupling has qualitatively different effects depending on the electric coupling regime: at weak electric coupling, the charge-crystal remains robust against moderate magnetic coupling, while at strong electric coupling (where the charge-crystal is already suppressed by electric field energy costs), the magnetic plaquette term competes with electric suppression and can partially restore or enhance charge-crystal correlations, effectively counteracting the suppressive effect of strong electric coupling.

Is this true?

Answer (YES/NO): NO